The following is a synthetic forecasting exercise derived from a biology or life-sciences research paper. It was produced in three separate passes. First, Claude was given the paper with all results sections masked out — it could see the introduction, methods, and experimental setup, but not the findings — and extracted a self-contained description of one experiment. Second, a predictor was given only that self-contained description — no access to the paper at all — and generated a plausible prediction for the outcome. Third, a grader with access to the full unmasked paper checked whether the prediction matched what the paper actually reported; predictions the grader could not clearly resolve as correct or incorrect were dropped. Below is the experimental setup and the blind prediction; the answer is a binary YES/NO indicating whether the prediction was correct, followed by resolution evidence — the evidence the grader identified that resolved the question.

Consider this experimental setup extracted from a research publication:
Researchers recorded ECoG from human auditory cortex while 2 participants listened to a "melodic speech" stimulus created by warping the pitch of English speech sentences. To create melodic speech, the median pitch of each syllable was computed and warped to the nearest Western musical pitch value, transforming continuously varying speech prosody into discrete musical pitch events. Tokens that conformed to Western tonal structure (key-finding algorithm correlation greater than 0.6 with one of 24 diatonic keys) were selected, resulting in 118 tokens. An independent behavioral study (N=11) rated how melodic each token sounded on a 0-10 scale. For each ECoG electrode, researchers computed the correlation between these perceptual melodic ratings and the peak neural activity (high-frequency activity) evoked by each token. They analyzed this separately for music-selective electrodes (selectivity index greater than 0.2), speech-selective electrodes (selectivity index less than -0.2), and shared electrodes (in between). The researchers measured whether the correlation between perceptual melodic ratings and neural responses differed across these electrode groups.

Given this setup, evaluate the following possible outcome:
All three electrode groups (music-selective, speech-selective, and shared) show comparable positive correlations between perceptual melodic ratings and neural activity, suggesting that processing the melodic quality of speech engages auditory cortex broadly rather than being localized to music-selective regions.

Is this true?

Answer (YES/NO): NO